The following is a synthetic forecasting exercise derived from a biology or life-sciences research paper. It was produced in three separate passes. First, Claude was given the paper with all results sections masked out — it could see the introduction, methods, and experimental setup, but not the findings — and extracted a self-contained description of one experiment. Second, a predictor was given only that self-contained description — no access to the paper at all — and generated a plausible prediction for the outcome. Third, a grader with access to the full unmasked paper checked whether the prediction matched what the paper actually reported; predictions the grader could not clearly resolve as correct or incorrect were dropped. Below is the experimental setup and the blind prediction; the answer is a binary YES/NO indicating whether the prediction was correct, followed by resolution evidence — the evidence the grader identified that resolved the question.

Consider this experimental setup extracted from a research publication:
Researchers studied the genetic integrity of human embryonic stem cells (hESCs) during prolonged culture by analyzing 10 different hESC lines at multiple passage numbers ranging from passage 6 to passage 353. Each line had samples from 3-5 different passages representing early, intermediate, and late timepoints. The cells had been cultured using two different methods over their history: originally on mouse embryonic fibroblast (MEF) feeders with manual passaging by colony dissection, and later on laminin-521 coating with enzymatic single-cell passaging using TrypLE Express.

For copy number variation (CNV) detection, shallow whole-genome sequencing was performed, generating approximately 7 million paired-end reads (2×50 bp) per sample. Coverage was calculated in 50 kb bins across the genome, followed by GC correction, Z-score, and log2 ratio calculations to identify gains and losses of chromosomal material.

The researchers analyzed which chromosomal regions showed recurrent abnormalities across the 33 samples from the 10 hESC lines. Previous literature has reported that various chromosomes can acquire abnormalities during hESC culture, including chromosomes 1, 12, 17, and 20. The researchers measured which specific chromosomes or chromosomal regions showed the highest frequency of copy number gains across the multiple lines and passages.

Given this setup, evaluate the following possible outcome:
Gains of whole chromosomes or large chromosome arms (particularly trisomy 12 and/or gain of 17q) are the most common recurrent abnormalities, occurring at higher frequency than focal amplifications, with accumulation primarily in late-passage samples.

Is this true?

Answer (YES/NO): NO